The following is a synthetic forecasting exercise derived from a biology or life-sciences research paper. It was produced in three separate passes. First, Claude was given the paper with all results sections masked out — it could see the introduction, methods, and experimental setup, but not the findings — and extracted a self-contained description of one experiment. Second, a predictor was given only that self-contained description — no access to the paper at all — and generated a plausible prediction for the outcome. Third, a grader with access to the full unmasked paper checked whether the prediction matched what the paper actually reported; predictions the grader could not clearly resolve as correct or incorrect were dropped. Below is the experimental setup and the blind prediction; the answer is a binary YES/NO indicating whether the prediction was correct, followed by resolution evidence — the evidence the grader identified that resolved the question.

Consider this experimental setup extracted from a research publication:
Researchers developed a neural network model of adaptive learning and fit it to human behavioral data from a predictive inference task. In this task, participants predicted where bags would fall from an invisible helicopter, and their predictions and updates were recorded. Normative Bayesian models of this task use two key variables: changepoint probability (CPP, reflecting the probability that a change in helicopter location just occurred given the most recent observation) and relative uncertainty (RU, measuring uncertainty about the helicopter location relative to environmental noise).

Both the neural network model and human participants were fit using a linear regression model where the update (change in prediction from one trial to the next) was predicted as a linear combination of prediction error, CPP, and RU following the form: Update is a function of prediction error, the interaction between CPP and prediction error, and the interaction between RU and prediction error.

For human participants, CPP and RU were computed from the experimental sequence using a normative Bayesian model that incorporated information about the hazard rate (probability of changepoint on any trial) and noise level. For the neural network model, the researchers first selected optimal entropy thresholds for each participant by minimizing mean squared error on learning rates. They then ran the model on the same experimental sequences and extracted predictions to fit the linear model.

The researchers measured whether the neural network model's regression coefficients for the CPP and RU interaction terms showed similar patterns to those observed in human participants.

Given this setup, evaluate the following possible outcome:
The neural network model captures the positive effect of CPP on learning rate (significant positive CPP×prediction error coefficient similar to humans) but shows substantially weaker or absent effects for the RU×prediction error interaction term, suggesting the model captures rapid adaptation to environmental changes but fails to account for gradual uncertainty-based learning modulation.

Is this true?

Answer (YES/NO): NO